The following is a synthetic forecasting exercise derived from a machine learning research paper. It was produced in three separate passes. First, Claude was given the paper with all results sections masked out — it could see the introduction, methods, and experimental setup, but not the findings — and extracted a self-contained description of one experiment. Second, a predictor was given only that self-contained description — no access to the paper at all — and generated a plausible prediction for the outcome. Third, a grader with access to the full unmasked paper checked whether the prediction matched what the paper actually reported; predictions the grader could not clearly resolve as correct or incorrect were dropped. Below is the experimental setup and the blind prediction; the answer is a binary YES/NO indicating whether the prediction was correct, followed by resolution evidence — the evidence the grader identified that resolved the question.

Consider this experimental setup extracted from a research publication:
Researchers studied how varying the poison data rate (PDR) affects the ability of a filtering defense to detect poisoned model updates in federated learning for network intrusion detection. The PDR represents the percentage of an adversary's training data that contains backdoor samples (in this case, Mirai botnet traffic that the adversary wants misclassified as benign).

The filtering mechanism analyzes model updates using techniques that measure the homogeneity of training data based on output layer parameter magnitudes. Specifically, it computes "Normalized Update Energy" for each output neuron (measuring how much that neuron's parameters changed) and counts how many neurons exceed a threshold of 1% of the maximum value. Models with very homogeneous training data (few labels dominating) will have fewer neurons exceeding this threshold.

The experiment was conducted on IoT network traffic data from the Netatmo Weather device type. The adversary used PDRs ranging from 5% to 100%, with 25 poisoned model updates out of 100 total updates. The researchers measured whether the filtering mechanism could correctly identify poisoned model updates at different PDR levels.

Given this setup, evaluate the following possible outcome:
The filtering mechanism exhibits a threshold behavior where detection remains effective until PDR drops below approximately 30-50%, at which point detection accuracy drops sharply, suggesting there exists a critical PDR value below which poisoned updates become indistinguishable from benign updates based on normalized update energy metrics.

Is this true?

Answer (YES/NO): NO